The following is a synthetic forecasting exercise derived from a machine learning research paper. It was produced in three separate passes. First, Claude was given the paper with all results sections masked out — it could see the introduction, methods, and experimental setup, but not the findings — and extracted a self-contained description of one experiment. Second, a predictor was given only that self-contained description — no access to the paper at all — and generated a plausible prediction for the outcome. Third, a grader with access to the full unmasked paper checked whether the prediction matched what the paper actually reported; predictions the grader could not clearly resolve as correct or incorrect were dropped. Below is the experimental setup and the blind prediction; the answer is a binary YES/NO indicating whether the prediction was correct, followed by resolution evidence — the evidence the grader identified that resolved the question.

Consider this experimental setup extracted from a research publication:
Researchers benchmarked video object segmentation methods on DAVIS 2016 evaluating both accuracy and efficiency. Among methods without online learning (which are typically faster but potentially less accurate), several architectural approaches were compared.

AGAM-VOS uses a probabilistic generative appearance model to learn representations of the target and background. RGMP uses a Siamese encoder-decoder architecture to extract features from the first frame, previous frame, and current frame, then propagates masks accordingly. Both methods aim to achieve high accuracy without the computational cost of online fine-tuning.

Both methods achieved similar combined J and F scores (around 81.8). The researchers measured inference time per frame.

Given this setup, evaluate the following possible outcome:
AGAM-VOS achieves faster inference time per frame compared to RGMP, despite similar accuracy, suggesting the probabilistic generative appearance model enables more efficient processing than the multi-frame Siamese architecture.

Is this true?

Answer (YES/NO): YES